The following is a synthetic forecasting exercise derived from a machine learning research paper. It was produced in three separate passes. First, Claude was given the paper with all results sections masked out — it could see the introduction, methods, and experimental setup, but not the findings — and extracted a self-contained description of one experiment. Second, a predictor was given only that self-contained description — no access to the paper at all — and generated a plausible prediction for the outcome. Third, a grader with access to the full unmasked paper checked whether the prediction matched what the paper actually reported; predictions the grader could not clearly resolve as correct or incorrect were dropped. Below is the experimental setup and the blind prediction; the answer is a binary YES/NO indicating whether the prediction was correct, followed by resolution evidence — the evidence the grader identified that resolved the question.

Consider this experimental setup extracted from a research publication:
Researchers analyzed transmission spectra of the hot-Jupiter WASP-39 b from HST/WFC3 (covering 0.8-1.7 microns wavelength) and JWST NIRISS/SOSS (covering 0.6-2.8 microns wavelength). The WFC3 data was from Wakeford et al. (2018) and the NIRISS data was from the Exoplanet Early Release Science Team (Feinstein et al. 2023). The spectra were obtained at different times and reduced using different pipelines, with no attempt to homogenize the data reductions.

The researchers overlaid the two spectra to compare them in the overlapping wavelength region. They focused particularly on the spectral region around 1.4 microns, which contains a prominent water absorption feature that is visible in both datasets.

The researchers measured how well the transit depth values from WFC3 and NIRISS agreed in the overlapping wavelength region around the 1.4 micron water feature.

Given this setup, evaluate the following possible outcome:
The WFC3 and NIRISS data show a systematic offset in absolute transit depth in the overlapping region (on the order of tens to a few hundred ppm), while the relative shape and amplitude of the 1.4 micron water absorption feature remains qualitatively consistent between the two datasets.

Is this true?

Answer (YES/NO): NO